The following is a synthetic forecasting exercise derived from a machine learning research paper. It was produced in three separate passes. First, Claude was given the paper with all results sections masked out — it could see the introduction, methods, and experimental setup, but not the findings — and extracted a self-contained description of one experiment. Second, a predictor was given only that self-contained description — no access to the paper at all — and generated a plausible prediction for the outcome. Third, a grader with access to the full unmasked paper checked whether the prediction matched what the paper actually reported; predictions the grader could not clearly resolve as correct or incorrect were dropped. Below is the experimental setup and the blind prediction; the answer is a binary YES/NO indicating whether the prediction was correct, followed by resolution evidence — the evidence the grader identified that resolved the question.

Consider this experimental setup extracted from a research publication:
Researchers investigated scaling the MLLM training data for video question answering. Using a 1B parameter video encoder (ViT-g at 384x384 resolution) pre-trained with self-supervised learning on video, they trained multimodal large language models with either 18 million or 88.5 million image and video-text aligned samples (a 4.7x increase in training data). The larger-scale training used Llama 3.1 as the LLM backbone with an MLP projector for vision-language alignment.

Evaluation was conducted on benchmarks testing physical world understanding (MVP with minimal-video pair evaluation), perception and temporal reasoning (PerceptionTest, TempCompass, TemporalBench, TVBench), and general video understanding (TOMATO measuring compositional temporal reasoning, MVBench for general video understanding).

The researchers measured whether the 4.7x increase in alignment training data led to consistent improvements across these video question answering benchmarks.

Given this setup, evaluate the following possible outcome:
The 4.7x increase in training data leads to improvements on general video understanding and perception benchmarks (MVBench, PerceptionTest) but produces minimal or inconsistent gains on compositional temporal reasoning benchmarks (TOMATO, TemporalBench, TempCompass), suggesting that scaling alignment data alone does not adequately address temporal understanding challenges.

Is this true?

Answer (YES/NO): NO